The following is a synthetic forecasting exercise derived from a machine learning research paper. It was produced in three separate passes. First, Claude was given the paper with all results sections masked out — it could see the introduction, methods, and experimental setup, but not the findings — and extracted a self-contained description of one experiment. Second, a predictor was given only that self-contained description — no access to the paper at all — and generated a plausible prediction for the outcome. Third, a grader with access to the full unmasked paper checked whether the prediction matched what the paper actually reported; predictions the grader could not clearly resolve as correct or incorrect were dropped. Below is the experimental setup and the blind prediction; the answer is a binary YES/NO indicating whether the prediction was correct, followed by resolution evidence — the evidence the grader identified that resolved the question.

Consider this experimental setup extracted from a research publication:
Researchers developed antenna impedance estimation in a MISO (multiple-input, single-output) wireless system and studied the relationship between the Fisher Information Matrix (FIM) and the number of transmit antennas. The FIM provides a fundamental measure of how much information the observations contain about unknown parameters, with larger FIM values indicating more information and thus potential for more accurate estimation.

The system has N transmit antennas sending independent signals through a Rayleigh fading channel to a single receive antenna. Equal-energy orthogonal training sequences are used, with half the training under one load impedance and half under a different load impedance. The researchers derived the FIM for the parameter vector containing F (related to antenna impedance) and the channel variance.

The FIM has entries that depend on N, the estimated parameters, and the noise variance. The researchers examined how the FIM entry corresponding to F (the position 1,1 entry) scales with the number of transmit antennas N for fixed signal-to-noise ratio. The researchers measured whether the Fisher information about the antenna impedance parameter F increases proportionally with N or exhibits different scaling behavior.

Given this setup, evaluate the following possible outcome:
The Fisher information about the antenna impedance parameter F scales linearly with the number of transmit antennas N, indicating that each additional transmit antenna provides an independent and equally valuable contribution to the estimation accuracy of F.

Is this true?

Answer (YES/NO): YES